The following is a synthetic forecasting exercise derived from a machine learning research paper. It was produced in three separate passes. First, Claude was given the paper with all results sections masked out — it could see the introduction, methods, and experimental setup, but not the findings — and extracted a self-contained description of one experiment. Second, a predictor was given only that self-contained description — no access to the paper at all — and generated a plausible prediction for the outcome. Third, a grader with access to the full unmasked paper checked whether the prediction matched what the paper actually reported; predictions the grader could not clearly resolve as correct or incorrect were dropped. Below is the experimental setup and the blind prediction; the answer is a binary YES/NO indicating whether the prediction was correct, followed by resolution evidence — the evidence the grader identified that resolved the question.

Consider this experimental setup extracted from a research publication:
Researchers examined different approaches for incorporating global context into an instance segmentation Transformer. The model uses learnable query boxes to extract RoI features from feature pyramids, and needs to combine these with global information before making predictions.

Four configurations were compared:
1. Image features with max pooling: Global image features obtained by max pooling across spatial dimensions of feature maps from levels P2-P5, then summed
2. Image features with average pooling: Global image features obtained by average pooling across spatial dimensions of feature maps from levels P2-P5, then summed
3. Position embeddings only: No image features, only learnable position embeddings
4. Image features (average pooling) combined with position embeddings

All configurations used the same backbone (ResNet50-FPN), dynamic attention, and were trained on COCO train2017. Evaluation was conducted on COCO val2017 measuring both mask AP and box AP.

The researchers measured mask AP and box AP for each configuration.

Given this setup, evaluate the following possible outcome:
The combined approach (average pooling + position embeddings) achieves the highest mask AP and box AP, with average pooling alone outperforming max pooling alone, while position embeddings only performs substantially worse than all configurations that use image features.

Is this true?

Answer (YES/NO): NO